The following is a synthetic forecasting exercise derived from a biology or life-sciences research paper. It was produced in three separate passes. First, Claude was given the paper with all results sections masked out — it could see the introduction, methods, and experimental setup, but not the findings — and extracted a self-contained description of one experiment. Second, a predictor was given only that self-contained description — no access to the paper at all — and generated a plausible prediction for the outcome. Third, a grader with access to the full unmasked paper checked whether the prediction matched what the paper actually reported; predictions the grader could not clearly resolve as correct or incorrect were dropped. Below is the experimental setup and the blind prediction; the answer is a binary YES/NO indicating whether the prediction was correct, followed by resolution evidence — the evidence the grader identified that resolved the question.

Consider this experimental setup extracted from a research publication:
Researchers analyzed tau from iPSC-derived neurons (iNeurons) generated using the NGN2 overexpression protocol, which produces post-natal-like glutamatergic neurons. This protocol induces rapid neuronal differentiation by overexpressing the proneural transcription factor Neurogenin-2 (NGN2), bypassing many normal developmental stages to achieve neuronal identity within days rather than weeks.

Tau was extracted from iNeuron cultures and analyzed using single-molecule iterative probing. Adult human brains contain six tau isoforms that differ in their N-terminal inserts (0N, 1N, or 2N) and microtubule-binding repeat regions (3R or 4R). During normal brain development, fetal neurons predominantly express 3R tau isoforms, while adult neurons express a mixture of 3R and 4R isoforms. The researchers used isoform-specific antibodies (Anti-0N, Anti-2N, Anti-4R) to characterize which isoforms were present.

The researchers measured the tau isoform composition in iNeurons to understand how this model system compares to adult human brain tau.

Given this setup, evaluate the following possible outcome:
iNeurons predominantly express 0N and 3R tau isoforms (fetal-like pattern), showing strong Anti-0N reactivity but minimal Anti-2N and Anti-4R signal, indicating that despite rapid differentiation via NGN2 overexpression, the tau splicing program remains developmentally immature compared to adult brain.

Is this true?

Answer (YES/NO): YES